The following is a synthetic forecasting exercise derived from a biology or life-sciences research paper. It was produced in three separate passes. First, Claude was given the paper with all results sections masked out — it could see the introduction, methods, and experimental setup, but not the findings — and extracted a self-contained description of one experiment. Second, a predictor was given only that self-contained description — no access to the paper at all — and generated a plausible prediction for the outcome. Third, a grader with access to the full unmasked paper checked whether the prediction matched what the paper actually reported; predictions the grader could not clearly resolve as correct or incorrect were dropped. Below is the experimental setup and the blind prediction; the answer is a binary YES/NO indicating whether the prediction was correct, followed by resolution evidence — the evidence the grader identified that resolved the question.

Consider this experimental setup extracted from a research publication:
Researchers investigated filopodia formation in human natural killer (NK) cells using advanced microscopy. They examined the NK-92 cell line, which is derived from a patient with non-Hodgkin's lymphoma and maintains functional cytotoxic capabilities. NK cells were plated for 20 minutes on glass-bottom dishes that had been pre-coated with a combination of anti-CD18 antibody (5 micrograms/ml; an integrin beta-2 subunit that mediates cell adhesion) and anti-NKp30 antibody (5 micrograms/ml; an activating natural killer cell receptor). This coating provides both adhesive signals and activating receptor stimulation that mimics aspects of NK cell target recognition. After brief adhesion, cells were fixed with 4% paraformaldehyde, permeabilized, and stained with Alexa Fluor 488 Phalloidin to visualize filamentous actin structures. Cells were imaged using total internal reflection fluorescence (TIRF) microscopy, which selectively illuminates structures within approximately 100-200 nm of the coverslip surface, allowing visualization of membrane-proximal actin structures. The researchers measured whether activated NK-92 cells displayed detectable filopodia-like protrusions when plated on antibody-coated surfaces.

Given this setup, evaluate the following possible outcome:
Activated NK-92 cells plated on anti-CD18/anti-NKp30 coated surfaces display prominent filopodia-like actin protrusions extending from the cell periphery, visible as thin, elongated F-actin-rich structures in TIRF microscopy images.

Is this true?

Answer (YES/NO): YES